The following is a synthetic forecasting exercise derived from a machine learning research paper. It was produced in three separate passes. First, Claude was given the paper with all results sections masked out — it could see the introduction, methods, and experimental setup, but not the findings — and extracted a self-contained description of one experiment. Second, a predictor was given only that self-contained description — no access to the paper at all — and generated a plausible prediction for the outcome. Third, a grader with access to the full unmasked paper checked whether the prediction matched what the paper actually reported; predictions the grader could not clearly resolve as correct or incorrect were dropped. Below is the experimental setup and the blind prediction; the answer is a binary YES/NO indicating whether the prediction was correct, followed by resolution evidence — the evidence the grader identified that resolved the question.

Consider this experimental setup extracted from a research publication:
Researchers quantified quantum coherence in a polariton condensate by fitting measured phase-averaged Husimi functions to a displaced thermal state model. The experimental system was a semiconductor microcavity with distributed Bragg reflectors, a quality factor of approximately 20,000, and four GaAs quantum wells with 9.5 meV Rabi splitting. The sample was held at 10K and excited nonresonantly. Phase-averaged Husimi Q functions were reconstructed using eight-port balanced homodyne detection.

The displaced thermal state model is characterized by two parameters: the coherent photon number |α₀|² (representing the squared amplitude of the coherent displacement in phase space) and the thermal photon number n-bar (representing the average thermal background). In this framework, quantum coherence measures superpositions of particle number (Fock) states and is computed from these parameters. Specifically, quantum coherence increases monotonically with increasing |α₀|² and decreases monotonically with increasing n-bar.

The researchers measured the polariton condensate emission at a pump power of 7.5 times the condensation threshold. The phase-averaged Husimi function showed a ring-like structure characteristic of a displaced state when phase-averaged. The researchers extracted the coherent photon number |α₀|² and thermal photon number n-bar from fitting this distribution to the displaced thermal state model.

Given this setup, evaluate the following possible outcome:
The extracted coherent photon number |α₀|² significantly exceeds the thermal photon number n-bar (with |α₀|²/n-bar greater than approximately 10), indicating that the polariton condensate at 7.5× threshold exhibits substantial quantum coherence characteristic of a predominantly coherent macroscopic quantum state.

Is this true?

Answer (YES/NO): YES